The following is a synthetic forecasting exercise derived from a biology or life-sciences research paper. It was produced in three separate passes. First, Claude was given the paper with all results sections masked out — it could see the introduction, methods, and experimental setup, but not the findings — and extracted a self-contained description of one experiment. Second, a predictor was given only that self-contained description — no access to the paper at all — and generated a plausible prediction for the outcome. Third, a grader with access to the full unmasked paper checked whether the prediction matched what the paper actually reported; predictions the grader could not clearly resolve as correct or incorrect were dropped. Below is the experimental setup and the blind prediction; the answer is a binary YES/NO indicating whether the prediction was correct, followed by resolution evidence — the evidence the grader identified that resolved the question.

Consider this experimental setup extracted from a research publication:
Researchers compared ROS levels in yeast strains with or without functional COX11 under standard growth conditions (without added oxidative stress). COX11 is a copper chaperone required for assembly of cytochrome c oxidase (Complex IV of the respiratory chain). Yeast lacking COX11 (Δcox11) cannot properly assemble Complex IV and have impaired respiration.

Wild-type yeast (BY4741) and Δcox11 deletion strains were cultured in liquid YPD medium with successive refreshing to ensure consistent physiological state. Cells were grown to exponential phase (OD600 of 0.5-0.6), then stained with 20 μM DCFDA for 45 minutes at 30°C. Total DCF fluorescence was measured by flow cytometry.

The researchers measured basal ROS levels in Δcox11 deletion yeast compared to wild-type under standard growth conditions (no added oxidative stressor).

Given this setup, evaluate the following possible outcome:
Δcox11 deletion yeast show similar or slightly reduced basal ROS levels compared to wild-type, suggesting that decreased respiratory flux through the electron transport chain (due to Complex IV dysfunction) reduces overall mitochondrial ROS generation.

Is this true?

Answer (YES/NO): NO